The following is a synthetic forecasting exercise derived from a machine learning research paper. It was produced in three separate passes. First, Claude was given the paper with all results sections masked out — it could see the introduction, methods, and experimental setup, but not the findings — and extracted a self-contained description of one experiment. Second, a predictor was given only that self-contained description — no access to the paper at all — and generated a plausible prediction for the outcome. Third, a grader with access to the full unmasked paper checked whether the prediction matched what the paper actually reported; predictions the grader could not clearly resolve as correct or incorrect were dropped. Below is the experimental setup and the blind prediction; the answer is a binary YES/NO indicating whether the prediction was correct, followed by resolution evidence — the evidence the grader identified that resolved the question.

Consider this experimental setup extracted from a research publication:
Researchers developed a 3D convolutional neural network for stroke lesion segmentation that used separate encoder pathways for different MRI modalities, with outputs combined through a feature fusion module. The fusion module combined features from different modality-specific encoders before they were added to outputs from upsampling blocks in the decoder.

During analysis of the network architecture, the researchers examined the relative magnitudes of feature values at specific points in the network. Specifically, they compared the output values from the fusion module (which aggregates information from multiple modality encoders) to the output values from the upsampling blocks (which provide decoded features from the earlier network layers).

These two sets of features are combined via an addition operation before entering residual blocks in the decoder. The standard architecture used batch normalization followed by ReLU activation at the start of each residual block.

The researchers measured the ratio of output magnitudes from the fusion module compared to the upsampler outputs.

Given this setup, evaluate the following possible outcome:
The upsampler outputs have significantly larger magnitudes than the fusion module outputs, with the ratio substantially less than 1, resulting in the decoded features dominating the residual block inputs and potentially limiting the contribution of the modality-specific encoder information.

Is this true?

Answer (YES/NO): NO